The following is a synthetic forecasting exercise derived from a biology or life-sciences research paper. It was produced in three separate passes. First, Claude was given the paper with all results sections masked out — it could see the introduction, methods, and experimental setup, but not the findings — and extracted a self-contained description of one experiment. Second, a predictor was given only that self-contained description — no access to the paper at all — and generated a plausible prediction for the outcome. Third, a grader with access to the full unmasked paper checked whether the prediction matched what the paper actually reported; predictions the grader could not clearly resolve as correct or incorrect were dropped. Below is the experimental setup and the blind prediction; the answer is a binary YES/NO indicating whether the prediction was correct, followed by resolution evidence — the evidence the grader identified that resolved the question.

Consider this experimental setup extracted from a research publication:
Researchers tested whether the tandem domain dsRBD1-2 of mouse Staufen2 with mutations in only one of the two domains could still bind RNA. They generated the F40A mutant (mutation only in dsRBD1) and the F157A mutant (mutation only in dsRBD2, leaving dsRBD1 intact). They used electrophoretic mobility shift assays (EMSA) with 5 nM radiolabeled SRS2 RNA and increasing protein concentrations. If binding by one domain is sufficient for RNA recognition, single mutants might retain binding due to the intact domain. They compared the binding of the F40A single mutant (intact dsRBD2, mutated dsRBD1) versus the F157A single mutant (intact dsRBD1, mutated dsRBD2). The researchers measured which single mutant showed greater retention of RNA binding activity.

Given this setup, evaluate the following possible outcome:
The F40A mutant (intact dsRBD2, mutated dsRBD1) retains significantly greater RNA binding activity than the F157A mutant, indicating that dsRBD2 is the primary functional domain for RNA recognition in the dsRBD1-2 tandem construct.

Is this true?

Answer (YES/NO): YES